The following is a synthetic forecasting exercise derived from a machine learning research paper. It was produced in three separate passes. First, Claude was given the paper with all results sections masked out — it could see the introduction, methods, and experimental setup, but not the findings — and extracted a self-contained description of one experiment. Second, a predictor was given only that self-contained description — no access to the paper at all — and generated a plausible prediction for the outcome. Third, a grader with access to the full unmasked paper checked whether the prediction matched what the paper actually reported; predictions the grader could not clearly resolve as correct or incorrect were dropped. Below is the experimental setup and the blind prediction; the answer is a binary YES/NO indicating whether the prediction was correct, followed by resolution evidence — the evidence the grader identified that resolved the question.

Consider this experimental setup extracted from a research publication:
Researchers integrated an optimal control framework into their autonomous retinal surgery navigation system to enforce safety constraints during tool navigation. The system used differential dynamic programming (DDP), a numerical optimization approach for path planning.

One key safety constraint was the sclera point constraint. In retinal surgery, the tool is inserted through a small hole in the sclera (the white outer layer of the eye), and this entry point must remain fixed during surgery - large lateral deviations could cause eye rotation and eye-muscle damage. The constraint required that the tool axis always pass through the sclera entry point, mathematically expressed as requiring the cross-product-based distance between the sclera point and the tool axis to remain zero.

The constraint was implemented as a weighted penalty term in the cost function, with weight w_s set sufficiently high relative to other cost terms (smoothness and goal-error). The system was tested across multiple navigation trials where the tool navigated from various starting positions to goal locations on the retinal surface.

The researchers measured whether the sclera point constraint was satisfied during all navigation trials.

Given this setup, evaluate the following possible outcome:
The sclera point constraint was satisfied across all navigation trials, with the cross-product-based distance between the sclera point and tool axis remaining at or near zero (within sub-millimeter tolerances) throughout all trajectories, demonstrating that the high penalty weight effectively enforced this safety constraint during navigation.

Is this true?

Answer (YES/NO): YES